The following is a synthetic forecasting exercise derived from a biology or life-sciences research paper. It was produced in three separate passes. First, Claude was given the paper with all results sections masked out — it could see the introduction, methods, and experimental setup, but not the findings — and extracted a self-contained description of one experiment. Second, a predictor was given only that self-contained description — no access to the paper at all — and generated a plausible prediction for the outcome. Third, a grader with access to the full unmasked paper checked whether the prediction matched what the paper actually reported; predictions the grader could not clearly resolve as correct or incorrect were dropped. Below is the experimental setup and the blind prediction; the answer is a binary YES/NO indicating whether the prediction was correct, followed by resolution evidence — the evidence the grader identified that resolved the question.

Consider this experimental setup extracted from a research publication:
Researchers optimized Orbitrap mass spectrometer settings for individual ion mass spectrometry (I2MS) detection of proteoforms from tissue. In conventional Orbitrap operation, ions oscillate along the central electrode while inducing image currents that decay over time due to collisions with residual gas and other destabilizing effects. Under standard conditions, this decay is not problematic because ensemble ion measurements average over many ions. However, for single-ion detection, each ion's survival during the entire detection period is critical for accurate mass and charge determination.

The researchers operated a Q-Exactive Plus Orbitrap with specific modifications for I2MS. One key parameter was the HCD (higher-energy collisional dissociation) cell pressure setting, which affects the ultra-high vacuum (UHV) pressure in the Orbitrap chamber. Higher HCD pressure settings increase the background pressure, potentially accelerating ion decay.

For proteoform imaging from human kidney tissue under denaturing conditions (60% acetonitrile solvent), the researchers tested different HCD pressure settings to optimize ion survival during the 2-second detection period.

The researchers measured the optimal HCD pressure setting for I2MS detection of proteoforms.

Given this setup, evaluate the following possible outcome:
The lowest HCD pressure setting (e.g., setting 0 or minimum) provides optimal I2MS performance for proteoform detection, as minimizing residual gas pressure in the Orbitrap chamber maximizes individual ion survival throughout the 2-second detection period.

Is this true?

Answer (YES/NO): NO